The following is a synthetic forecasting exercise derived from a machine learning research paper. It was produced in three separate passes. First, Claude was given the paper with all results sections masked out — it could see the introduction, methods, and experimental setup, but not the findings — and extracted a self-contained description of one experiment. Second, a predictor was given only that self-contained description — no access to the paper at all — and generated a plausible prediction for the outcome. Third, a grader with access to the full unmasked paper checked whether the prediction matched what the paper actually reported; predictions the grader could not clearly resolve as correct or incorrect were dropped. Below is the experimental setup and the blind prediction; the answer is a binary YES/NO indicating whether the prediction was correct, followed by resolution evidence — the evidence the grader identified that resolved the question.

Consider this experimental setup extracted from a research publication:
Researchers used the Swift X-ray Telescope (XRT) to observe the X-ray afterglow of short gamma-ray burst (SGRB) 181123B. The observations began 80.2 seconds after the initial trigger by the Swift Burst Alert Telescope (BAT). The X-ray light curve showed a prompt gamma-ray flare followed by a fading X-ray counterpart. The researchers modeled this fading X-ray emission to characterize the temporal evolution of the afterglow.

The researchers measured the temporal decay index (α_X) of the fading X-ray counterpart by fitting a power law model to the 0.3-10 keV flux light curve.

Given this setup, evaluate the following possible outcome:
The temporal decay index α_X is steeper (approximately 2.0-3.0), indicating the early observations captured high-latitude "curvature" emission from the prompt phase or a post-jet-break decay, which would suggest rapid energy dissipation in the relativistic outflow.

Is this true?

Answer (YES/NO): NO